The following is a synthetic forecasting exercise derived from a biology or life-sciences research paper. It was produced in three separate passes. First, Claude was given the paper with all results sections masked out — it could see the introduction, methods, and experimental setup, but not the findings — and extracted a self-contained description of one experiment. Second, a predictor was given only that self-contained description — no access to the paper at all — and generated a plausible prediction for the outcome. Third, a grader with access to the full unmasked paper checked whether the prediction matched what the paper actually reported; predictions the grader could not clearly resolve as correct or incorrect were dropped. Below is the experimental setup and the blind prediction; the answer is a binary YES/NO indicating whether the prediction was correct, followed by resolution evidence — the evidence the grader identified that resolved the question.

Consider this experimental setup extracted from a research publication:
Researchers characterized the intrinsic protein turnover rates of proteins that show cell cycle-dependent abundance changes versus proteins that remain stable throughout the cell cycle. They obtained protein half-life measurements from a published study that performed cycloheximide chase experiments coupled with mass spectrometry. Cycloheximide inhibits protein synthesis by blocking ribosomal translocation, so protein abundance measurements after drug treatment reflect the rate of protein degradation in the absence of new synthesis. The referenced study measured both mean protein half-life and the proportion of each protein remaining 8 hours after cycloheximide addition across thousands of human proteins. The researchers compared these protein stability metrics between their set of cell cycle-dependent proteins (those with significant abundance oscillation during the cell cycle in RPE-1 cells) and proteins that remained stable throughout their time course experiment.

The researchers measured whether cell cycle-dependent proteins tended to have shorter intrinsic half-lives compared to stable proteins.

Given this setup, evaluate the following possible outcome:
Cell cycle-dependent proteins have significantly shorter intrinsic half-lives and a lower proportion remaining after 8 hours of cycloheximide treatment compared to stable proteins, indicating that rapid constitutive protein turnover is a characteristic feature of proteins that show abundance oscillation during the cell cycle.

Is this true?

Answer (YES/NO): YES